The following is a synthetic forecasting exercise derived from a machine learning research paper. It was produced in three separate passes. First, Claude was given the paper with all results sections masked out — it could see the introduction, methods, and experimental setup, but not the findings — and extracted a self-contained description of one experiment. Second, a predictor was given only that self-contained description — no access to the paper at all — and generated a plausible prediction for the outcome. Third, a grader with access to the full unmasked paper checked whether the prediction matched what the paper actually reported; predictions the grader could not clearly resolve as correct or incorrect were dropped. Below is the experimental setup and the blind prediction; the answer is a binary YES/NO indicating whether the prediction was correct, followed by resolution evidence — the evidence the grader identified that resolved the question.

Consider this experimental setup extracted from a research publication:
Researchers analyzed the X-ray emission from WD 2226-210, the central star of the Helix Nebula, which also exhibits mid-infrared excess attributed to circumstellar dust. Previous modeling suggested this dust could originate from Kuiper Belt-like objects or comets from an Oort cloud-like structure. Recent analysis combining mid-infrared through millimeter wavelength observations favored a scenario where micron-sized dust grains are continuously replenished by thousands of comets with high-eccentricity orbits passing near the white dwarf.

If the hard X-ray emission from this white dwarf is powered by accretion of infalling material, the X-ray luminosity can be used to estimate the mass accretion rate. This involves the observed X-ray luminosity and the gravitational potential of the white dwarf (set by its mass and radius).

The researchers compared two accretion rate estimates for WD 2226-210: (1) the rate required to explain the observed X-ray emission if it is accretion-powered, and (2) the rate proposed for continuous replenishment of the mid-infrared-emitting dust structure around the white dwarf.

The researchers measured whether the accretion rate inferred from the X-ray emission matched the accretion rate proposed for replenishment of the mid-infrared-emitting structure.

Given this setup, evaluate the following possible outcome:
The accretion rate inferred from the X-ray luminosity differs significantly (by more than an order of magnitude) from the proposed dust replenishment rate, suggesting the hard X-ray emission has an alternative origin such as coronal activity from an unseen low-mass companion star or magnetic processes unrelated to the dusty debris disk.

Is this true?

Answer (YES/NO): NO